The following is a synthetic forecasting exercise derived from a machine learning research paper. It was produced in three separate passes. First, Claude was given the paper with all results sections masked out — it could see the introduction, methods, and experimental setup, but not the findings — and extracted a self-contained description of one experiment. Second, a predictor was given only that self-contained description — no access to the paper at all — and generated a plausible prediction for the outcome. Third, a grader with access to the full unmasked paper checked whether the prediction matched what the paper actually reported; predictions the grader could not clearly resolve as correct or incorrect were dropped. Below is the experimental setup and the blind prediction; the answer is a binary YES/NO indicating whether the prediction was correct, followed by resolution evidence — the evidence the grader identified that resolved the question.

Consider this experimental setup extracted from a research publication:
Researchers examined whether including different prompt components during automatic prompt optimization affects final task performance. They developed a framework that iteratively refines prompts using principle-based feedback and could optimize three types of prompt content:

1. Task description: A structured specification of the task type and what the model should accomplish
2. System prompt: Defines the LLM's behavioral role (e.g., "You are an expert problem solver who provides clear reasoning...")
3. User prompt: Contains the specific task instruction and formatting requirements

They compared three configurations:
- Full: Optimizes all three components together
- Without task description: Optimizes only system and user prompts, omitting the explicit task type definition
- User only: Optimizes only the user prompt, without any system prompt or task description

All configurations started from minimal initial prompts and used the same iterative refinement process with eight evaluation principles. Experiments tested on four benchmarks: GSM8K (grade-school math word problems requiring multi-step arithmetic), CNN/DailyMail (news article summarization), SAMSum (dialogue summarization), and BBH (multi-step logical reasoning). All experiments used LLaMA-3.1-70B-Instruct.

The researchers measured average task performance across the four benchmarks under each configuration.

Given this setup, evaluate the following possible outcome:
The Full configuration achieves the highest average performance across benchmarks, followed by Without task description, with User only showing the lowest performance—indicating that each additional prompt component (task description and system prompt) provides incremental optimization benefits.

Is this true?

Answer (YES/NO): YES